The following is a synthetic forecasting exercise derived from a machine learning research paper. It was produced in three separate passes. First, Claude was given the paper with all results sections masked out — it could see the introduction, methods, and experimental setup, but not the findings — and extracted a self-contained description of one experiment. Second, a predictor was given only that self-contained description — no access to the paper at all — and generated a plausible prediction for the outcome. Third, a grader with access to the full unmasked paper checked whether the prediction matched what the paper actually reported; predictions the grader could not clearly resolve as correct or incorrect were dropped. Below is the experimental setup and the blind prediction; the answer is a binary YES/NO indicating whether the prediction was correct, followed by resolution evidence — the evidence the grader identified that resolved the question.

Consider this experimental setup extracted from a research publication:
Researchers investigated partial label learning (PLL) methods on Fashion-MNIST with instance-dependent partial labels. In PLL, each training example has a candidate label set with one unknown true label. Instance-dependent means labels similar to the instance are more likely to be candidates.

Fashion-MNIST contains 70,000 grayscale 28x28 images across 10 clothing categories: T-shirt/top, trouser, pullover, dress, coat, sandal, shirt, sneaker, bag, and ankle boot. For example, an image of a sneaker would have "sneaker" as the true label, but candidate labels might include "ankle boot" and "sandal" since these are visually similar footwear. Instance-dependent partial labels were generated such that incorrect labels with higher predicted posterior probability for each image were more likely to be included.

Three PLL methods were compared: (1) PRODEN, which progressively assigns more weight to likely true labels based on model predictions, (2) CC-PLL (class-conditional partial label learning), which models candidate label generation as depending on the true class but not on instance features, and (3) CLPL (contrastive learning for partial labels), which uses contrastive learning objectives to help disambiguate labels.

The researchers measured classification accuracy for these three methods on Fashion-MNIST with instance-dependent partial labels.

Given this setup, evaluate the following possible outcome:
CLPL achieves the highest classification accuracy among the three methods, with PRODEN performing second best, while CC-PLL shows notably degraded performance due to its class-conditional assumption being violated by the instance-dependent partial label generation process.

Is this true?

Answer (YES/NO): NO